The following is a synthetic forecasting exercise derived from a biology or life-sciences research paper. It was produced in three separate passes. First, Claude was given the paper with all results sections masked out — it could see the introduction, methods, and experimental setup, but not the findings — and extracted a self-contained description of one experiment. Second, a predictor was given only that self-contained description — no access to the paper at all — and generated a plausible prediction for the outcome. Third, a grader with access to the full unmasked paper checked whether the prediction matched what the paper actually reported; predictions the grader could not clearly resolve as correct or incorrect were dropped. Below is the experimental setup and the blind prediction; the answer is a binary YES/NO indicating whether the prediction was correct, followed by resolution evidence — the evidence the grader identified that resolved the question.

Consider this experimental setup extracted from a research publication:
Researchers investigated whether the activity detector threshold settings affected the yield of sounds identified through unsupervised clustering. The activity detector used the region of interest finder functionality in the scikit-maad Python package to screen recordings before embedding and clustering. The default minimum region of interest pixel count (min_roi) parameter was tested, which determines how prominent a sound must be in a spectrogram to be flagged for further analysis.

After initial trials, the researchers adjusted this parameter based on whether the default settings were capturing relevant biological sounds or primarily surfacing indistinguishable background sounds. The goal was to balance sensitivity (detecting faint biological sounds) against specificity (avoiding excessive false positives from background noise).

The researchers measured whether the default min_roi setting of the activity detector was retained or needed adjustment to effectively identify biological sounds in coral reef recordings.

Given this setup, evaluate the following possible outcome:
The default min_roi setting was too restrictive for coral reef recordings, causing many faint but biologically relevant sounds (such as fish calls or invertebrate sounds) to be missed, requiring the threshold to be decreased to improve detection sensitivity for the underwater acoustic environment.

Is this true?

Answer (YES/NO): NO